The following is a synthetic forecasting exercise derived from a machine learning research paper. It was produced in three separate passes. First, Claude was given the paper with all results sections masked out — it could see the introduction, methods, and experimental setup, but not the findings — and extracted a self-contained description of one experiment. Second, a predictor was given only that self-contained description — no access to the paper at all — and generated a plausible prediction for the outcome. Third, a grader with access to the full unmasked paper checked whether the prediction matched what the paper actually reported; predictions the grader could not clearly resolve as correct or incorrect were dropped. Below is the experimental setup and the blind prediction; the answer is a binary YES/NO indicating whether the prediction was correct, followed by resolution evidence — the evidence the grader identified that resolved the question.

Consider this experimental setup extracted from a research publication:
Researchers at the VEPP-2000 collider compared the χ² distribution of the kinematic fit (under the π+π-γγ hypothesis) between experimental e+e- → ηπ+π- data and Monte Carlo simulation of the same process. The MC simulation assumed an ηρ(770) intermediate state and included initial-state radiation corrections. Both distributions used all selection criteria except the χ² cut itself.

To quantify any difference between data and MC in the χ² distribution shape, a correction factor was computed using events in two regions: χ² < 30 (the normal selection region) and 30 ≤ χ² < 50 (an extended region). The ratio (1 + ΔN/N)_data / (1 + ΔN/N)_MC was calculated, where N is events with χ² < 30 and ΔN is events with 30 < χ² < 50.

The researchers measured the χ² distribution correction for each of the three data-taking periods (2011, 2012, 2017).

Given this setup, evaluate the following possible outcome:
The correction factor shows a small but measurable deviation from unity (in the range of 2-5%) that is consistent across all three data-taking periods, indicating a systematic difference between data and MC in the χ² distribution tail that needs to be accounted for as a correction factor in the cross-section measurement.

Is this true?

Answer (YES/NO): NO